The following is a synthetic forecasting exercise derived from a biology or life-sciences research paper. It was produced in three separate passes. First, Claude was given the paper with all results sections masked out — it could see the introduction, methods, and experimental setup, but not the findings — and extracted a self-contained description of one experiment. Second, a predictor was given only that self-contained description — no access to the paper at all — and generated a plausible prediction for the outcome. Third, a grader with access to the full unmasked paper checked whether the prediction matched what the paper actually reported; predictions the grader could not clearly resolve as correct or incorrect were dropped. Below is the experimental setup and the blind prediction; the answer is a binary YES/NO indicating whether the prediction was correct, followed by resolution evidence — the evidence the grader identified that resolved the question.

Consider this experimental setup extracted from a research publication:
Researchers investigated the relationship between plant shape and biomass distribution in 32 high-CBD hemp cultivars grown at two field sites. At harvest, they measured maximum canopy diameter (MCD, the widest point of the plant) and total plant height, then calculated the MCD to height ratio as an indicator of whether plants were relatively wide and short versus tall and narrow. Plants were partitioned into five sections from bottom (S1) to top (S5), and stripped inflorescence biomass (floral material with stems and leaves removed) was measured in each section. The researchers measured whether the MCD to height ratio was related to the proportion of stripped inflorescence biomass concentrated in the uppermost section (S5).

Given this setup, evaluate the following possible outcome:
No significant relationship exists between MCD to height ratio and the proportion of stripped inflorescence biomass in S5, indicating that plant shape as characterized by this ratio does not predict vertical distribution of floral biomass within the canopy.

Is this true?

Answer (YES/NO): NO